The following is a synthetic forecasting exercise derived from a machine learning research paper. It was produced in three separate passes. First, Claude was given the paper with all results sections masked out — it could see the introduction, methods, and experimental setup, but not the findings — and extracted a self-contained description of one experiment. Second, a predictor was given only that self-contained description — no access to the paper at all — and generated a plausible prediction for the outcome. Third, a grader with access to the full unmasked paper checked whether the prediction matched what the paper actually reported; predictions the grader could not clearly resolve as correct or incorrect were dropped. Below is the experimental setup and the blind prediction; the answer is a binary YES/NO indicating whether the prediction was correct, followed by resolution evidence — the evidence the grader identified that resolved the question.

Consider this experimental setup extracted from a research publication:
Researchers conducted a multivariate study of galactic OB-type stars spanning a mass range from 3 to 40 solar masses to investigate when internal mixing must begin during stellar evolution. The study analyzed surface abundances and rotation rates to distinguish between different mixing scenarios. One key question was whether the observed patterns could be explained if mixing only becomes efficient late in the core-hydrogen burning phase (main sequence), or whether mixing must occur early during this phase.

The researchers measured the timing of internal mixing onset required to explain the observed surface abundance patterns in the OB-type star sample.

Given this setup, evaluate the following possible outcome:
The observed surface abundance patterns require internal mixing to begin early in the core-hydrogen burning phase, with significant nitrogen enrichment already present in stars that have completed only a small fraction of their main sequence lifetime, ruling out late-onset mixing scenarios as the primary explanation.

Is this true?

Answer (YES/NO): NO